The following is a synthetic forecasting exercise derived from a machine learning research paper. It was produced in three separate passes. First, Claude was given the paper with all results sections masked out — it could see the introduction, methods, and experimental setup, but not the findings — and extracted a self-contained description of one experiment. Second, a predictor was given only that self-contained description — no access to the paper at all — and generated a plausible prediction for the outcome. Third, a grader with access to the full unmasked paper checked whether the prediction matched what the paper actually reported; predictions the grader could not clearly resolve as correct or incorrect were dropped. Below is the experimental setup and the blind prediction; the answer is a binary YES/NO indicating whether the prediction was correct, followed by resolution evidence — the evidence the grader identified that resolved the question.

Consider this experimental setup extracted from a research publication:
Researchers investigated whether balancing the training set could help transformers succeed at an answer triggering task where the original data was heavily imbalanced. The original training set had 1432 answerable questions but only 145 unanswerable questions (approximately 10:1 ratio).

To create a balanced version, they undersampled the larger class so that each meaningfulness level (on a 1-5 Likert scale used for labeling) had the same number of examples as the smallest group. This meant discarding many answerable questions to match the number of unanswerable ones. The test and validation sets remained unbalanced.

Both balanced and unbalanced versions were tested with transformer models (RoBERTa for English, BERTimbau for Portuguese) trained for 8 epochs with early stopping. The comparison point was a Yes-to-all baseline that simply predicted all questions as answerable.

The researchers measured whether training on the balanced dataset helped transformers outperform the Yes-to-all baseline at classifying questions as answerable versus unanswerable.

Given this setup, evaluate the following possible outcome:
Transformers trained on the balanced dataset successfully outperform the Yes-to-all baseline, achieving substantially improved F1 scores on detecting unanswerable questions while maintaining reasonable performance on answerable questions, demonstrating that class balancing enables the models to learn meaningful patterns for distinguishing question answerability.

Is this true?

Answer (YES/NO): NO